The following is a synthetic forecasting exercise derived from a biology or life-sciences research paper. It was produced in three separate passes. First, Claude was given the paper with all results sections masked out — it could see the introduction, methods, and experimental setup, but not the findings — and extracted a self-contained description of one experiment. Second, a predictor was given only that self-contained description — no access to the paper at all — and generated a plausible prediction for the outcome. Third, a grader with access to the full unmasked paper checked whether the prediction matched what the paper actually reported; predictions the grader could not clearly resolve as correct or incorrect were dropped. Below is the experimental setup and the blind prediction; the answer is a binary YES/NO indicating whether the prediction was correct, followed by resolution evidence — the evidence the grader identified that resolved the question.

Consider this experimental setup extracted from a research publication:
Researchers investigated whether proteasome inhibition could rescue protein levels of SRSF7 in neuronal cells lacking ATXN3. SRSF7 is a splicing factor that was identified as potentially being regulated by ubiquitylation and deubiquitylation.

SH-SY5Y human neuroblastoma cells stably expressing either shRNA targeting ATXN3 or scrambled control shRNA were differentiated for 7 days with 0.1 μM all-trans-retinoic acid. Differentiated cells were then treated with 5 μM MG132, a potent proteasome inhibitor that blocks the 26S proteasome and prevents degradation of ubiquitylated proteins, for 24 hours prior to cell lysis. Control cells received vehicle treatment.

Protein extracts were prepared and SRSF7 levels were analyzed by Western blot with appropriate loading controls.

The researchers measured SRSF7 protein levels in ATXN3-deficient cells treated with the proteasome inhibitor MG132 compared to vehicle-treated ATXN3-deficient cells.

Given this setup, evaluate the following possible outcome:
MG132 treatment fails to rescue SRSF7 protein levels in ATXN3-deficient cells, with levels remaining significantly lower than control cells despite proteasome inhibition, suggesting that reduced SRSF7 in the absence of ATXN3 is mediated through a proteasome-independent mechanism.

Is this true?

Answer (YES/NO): NO